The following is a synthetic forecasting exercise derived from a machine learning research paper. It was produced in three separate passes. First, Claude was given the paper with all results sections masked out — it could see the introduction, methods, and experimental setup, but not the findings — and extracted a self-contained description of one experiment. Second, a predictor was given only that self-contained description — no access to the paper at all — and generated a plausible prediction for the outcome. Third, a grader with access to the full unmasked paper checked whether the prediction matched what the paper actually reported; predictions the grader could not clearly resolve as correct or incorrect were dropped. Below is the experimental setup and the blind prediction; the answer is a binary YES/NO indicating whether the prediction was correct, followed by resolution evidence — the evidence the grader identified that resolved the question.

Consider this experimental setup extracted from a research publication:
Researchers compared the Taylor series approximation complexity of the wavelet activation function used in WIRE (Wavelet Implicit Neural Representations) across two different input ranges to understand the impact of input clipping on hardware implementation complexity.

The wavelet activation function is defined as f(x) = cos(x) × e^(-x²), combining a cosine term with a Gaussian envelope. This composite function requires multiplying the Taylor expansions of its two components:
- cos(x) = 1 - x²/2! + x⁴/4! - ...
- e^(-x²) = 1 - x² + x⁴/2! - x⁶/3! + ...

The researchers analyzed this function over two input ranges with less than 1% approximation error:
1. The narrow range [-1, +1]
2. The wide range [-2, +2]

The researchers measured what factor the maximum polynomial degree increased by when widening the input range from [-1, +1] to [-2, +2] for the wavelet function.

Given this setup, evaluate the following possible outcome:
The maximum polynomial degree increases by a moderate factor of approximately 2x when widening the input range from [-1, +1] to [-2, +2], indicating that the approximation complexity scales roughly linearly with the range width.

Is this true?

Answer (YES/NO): NO